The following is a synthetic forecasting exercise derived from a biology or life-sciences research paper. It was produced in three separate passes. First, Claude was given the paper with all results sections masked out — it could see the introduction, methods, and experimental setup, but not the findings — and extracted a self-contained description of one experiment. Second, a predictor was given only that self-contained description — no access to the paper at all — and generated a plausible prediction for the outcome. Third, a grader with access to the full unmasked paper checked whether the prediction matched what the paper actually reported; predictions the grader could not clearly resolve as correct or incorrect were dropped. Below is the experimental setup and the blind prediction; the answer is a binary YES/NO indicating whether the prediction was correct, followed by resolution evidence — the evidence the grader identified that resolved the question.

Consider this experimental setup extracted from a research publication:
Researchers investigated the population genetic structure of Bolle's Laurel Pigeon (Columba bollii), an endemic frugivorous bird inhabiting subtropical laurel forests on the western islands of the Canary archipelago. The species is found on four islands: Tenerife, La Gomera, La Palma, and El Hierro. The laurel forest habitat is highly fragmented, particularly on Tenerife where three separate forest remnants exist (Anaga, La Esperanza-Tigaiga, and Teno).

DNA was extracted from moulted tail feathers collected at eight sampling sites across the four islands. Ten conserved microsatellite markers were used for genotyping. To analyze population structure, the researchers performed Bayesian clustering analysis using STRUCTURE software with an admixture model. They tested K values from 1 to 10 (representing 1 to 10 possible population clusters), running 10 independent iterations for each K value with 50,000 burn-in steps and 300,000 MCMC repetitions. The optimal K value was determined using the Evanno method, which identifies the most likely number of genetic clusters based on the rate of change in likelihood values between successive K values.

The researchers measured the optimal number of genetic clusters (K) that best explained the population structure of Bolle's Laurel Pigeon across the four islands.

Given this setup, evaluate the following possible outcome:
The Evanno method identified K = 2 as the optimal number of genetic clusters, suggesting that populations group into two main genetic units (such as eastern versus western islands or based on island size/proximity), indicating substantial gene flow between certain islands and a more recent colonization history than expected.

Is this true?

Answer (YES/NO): NO